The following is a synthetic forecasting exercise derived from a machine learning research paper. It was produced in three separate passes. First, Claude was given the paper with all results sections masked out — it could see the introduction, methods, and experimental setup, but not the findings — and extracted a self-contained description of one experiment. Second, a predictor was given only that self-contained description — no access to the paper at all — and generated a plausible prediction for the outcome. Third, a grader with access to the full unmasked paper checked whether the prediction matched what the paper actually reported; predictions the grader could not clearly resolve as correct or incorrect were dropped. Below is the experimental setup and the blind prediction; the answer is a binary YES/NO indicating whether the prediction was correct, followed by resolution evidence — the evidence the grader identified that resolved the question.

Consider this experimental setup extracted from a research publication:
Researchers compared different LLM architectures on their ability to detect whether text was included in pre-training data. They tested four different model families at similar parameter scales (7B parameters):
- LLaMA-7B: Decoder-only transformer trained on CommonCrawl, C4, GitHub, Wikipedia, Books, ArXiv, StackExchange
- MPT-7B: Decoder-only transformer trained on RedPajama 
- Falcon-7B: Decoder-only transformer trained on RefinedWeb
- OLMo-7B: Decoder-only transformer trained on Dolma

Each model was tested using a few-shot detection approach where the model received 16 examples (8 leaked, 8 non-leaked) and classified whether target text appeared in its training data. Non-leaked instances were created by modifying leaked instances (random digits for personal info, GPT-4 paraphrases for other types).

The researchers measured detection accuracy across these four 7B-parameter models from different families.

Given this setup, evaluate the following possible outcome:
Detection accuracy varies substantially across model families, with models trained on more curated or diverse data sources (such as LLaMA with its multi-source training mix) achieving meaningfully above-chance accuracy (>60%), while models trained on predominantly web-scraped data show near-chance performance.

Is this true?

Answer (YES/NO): NO